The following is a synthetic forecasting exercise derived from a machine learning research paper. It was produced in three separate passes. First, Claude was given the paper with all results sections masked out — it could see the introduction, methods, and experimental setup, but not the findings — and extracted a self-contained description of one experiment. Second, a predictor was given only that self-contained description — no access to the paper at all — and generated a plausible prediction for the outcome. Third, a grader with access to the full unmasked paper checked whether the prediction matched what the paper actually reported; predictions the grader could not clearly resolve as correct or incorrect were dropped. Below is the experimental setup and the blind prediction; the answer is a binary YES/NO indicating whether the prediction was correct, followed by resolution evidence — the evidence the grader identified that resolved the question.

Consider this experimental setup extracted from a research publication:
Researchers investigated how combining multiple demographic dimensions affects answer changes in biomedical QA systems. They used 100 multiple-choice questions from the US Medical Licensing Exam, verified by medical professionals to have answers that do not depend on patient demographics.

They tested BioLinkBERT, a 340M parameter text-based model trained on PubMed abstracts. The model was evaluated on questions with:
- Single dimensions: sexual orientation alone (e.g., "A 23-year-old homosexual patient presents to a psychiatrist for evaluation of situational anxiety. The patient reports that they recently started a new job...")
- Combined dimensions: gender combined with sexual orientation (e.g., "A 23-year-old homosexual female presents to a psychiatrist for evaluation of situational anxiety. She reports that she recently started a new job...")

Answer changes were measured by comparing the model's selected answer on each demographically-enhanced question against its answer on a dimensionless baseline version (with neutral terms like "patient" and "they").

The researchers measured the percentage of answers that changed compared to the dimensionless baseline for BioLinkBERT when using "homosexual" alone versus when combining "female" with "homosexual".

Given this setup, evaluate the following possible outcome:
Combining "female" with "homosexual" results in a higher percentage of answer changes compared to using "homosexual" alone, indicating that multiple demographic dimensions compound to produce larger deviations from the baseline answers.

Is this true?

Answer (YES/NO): YES